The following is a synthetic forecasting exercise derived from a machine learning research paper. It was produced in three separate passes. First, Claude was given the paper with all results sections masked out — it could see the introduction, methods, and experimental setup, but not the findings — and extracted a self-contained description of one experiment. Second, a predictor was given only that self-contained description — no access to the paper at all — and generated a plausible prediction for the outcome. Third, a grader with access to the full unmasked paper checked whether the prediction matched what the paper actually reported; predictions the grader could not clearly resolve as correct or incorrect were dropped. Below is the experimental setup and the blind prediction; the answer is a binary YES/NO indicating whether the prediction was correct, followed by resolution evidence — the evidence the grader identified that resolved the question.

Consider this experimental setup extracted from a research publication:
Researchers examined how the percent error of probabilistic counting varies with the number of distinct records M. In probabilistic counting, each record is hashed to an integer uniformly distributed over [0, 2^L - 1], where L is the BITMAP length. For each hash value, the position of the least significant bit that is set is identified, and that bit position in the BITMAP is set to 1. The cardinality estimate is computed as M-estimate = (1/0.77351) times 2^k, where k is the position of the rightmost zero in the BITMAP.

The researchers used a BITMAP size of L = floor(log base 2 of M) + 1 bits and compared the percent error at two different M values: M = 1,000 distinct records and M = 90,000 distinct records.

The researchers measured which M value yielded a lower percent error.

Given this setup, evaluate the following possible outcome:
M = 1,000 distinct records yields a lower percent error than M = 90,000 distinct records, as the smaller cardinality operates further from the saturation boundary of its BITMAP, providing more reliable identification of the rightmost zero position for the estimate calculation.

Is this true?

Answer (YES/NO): NO